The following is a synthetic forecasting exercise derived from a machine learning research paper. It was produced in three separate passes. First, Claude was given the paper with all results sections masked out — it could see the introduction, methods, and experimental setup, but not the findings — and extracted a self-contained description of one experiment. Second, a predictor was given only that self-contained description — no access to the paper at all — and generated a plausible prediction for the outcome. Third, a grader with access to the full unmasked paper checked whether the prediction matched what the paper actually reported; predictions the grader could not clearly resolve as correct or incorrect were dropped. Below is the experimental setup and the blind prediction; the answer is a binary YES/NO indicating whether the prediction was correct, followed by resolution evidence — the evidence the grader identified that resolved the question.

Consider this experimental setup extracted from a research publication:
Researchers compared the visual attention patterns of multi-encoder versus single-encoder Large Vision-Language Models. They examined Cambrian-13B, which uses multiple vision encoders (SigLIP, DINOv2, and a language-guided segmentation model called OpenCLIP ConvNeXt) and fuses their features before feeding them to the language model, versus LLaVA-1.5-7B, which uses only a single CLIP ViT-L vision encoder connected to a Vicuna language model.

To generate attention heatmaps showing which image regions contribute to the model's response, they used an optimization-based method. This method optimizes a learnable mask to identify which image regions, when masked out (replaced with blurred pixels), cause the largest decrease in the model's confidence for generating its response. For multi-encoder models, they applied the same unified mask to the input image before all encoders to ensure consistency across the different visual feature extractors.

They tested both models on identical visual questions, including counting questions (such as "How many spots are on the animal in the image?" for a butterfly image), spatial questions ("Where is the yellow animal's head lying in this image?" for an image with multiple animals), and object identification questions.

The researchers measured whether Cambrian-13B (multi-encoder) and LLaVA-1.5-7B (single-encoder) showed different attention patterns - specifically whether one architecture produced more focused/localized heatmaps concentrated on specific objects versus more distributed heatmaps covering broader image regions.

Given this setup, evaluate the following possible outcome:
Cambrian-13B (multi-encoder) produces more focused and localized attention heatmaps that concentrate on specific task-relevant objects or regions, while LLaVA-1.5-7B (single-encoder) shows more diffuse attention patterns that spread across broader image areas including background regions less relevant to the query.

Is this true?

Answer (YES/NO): NO